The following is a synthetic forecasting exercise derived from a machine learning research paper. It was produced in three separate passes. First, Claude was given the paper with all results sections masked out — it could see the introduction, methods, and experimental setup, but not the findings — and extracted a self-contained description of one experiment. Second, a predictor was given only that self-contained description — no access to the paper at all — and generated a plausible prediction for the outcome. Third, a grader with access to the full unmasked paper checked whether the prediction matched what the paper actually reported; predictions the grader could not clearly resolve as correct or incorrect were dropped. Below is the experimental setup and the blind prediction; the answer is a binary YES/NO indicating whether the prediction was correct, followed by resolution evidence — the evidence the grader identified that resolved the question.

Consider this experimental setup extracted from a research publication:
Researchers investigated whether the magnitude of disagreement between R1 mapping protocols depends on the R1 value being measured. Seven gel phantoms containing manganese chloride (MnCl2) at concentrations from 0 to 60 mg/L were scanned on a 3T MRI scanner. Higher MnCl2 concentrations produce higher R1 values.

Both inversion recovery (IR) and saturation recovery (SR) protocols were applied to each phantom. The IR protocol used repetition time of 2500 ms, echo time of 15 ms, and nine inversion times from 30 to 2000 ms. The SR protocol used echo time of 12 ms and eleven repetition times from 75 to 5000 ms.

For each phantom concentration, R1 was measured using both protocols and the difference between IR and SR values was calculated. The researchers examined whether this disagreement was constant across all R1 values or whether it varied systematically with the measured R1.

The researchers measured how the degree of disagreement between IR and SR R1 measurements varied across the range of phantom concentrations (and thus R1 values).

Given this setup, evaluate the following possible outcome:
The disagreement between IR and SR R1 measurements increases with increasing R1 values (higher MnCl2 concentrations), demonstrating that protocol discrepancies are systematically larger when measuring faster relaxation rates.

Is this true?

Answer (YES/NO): NO